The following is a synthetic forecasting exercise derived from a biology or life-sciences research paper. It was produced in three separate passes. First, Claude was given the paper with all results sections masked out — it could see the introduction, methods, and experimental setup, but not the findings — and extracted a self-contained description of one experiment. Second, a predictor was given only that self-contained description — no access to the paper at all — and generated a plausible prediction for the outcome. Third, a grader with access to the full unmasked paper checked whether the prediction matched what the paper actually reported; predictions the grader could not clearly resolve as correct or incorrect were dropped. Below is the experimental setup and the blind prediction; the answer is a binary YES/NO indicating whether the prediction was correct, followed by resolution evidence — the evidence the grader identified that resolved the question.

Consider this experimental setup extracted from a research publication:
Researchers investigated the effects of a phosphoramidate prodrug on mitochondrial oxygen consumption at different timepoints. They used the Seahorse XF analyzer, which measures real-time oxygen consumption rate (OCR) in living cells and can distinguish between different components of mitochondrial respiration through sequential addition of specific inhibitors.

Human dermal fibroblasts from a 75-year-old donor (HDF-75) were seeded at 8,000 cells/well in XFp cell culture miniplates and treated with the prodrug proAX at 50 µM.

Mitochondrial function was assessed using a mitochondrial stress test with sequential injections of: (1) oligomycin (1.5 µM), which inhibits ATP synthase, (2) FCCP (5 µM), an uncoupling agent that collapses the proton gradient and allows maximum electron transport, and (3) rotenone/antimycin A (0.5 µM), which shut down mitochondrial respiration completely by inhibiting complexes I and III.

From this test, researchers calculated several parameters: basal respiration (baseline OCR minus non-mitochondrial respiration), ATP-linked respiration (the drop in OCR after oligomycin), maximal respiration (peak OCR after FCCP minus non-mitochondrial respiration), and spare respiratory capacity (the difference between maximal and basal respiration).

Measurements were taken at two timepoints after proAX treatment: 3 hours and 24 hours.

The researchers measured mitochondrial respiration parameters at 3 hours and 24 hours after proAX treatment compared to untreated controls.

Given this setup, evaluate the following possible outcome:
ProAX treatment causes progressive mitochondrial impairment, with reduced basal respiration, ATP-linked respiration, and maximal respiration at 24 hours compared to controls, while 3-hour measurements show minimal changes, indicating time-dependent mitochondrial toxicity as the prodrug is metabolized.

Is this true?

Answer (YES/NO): NO